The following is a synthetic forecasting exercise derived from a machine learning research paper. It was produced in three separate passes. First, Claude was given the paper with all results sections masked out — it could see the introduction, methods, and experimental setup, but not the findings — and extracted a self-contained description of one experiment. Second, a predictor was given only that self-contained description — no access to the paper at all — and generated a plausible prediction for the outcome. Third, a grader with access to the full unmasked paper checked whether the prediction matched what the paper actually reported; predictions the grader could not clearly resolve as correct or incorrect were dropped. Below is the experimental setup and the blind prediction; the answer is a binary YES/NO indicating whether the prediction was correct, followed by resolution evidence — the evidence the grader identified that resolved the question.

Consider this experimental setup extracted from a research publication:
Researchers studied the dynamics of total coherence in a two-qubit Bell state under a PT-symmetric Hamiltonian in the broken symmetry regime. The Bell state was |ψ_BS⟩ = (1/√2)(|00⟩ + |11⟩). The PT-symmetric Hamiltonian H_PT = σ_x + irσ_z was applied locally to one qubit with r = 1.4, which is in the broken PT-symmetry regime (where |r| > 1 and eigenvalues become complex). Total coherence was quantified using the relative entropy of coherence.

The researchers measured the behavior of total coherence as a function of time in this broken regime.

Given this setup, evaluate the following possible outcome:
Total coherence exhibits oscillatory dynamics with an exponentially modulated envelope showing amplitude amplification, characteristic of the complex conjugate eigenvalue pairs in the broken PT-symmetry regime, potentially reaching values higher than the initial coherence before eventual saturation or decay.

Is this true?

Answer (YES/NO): NO